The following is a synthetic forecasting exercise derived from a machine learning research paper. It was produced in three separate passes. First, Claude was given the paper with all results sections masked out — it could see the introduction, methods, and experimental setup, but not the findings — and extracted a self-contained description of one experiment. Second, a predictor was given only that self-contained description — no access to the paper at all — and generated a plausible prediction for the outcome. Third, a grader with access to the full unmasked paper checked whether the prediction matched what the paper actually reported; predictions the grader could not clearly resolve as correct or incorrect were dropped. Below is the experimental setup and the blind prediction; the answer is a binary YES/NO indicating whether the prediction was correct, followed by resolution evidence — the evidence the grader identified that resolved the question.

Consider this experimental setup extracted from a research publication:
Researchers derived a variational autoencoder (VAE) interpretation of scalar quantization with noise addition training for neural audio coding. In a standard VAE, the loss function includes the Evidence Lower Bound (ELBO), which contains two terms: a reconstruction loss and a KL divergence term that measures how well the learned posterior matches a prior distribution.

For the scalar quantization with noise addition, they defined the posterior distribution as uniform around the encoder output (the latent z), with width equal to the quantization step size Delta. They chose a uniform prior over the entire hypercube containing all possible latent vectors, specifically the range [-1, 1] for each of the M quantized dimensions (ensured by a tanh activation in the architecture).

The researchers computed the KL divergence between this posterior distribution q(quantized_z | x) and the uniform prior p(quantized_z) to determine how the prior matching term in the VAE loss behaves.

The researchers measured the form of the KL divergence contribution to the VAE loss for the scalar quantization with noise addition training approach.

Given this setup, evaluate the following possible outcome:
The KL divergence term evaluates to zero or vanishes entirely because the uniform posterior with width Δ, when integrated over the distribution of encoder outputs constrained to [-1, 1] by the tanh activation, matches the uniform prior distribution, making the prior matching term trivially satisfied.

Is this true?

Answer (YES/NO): NO